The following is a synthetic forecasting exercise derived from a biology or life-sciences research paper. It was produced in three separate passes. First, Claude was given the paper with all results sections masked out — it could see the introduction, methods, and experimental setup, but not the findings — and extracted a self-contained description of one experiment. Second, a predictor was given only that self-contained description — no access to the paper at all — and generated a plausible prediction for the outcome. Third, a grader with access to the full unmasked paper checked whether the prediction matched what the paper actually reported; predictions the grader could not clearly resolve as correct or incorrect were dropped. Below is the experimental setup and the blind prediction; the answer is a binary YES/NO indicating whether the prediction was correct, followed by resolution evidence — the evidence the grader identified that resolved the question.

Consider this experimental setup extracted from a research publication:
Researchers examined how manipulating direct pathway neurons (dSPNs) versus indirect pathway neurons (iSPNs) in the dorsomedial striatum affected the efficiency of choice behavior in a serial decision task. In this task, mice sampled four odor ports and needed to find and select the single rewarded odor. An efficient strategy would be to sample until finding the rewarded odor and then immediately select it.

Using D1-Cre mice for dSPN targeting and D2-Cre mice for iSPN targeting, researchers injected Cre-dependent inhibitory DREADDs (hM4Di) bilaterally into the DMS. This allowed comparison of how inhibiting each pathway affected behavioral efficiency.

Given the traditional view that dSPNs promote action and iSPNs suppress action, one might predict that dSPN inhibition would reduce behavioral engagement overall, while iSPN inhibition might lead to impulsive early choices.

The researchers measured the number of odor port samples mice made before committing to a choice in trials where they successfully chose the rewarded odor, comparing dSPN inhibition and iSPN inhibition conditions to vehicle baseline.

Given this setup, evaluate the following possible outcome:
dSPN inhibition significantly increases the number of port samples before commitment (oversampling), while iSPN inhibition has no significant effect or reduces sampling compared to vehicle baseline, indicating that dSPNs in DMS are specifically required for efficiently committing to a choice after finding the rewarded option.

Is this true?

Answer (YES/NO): NO